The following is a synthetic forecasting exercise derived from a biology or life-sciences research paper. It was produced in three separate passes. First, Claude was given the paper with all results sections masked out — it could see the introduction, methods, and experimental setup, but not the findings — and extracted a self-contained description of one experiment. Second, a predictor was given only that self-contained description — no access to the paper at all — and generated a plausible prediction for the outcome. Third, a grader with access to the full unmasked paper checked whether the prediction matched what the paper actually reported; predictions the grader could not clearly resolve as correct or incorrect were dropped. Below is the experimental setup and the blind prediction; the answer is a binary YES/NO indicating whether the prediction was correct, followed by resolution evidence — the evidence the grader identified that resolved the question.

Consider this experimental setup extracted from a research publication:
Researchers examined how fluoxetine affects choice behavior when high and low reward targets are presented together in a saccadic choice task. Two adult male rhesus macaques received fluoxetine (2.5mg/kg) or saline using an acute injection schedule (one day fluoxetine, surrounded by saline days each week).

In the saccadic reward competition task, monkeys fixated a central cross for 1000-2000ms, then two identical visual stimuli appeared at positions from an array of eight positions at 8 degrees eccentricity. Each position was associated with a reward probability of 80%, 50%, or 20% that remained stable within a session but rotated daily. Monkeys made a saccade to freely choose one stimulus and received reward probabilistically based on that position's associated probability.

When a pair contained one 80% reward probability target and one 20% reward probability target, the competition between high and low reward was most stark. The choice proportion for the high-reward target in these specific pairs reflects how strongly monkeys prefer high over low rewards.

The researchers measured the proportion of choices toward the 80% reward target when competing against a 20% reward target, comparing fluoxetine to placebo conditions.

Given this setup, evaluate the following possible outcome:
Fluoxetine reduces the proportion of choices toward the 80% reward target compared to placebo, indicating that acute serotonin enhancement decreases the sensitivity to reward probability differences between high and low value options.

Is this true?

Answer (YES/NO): NO